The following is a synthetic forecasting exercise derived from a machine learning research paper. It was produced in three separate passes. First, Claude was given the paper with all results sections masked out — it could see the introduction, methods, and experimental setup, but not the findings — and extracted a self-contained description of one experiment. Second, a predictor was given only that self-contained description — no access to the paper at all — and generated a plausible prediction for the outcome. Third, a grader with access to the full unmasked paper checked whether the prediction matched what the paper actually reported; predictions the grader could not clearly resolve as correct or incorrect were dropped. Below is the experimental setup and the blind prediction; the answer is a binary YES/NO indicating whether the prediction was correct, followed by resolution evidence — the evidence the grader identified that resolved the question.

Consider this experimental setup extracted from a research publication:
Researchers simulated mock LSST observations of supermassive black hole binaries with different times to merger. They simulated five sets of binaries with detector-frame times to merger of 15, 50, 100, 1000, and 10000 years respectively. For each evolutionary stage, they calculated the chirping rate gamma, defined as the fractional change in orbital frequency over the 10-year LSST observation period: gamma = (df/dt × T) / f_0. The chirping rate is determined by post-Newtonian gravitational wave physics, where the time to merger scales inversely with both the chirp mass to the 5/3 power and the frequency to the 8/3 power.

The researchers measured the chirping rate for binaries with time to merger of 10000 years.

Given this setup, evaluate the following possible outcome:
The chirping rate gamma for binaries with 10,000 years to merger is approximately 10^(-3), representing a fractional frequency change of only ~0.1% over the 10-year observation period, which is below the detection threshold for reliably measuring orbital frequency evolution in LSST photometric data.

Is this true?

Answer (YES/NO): NO